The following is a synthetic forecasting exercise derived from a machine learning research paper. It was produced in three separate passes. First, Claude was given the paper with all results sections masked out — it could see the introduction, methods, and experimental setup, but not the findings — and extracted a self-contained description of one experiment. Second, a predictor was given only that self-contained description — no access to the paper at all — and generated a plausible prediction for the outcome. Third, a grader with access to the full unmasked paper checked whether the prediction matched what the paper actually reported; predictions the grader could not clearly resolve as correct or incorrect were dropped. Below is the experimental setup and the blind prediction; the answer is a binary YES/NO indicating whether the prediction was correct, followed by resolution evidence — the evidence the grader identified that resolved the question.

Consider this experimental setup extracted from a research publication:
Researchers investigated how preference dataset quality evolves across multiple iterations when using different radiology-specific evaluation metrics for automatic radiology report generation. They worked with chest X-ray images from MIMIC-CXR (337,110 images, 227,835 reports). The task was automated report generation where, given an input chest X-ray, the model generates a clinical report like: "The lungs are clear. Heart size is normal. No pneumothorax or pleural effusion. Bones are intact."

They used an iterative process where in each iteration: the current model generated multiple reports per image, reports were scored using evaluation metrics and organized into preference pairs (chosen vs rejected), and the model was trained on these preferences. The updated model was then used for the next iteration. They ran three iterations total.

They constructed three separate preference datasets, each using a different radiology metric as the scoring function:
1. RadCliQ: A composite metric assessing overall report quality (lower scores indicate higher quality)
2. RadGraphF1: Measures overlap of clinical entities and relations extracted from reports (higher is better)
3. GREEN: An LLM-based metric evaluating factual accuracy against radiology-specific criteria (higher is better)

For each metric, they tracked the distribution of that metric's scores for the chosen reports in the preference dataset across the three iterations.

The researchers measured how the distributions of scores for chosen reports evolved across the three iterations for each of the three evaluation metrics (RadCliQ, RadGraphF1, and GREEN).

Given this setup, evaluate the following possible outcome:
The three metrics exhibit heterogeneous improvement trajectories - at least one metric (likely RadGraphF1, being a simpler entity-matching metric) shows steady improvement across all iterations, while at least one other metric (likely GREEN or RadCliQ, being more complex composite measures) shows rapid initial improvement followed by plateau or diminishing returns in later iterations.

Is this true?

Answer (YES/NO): NO